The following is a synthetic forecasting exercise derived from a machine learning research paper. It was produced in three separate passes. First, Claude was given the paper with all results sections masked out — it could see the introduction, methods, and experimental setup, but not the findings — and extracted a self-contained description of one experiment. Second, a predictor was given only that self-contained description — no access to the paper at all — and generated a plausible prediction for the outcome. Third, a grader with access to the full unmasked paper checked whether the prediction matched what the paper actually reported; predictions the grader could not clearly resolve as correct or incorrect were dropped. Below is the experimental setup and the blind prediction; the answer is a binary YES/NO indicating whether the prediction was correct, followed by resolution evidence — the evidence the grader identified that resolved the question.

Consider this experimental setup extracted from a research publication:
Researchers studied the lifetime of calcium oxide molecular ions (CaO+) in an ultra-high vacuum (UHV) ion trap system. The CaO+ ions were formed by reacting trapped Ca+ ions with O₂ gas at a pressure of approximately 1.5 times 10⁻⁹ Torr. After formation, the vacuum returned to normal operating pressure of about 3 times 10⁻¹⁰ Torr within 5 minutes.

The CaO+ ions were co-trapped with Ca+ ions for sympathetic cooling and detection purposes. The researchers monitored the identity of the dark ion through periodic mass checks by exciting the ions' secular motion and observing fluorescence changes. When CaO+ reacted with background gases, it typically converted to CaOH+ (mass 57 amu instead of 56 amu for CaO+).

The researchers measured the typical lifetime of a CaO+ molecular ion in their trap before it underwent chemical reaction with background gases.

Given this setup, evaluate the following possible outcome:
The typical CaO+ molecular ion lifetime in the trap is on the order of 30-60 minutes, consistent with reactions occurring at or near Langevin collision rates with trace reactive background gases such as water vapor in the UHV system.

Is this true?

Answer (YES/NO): NO